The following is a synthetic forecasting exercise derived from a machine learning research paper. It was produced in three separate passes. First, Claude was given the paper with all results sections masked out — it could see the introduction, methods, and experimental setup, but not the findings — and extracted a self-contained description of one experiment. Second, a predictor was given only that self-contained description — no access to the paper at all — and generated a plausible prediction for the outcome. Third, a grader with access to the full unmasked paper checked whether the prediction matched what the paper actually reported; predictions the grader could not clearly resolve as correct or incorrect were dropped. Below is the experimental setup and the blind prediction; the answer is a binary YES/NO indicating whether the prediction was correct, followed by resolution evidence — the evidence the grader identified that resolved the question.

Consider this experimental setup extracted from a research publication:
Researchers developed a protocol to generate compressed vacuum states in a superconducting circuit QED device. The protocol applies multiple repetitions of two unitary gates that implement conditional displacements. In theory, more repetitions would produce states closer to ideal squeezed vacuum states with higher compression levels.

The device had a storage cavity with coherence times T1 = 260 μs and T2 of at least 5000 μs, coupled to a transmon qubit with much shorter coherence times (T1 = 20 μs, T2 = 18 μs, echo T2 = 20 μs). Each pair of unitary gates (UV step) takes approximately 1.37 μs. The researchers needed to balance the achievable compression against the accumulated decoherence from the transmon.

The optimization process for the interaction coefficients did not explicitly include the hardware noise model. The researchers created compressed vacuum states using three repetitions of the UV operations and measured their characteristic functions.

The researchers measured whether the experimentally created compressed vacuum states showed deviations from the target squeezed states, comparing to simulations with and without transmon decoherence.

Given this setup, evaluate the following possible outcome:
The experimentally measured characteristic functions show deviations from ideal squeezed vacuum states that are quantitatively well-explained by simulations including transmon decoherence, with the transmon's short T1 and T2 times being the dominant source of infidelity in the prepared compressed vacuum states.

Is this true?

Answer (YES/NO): YES